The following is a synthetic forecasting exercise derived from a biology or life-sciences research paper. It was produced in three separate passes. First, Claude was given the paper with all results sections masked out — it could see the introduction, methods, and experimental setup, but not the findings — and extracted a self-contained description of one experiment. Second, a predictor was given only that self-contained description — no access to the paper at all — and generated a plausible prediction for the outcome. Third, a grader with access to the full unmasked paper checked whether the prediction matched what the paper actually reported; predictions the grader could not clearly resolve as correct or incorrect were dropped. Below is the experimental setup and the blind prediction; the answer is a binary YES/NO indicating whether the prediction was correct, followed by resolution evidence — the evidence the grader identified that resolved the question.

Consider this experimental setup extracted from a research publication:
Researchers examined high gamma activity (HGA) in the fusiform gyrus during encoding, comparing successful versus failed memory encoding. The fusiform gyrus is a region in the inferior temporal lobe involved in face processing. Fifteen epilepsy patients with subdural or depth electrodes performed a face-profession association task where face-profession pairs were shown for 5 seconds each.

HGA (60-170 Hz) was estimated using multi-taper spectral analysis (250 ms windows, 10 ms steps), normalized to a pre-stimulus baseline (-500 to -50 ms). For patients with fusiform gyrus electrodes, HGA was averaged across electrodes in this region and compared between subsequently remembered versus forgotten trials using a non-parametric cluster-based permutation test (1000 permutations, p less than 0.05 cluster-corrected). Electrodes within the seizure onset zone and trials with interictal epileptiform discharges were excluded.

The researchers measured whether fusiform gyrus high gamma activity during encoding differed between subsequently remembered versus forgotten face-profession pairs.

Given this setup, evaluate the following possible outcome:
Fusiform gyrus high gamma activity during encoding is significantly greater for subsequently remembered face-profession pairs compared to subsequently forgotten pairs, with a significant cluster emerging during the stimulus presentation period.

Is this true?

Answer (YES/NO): NO